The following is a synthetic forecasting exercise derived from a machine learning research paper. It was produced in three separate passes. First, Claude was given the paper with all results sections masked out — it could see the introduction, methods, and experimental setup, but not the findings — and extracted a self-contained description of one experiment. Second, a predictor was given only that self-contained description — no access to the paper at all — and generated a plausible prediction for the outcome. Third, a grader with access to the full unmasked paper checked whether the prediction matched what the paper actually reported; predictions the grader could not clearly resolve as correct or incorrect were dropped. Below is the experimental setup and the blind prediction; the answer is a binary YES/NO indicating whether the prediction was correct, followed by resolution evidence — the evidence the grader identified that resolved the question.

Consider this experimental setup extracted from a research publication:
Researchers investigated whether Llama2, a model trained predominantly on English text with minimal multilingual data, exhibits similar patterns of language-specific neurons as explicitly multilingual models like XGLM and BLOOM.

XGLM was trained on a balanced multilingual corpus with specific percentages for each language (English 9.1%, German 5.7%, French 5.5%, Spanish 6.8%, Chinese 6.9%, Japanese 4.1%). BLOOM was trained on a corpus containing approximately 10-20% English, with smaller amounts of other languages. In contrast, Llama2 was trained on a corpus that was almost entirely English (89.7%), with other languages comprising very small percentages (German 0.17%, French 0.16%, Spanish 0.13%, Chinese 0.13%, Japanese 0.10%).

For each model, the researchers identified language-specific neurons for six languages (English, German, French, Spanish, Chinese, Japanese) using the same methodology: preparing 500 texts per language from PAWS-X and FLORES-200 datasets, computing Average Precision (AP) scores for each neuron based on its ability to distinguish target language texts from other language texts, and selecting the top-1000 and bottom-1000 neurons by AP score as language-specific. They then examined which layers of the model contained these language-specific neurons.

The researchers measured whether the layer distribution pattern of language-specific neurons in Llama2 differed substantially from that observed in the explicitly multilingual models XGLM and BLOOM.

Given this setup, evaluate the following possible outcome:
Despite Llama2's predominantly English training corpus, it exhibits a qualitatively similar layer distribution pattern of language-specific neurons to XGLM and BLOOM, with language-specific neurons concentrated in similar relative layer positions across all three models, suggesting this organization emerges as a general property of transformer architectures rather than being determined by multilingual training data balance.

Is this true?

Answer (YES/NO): YES